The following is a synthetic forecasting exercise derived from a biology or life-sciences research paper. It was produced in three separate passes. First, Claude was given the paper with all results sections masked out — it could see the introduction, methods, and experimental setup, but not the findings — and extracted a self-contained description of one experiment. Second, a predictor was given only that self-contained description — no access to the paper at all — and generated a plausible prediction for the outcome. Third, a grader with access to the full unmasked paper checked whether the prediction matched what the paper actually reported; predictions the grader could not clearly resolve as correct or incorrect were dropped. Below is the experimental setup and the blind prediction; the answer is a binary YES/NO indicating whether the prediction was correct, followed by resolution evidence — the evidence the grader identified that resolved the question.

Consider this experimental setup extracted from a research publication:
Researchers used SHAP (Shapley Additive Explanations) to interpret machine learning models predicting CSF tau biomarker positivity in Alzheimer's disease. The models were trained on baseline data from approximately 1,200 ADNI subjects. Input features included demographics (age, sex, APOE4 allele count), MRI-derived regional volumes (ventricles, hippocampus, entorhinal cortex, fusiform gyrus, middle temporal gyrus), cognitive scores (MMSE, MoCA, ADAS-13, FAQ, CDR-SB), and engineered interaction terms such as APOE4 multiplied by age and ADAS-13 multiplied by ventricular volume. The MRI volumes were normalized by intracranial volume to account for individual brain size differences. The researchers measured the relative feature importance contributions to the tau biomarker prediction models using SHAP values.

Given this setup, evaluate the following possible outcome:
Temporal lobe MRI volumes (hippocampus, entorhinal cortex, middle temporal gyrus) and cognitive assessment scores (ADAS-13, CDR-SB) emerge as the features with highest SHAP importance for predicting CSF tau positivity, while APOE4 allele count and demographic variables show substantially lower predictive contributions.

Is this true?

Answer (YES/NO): NO